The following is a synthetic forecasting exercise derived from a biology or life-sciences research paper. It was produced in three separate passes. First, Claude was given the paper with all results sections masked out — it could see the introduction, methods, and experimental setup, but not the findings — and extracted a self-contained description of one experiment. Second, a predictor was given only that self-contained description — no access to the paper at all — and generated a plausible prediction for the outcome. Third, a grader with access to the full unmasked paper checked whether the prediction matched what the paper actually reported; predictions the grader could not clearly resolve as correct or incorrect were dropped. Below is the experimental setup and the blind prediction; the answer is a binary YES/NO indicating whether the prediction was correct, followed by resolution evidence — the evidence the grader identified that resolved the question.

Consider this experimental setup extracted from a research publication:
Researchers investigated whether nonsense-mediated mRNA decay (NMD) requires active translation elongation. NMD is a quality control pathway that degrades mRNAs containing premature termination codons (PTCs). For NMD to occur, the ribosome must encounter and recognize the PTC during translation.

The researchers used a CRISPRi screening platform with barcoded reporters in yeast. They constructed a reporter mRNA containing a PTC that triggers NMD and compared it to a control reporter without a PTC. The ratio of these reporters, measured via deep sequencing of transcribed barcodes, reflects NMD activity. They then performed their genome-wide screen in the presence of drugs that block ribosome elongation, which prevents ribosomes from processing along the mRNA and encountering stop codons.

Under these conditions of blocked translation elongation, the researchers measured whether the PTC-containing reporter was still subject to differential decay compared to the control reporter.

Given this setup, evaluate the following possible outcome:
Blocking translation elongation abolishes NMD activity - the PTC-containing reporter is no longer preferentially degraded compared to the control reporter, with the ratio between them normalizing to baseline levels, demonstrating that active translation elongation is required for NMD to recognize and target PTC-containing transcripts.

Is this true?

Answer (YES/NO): YES